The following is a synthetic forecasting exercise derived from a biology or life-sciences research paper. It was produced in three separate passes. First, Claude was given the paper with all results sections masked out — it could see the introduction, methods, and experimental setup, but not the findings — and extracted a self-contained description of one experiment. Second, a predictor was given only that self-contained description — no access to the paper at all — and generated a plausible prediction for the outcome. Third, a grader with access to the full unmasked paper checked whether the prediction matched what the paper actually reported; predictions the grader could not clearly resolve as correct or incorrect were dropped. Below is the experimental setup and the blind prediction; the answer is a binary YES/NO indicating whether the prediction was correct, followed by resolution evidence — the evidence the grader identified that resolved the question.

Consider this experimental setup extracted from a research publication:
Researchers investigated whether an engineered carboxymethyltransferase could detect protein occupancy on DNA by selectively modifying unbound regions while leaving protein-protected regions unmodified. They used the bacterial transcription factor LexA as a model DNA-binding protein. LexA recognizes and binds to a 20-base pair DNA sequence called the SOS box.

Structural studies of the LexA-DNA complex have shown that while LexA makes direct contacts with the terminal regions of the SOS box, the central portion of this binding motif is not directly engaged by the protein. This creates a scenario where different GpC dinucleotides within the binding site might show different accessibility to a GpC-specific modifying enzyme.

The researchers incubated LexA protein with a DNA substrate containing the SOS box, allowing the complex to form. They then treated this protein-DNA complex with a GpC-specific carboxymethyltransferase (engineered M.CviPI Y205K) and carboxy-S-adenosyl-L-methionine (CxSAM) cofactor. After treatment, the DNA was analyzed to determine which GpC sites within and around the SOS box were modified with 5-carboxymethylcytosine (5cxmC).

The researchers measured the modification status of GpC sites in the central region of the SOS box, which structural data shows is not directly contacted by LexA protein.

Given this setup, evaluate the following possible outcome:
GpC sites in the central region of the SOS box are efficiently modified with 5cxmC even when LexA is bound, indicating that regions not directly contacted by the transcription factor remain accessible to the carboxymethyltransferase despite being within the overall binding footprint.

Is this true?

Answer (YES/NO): NO